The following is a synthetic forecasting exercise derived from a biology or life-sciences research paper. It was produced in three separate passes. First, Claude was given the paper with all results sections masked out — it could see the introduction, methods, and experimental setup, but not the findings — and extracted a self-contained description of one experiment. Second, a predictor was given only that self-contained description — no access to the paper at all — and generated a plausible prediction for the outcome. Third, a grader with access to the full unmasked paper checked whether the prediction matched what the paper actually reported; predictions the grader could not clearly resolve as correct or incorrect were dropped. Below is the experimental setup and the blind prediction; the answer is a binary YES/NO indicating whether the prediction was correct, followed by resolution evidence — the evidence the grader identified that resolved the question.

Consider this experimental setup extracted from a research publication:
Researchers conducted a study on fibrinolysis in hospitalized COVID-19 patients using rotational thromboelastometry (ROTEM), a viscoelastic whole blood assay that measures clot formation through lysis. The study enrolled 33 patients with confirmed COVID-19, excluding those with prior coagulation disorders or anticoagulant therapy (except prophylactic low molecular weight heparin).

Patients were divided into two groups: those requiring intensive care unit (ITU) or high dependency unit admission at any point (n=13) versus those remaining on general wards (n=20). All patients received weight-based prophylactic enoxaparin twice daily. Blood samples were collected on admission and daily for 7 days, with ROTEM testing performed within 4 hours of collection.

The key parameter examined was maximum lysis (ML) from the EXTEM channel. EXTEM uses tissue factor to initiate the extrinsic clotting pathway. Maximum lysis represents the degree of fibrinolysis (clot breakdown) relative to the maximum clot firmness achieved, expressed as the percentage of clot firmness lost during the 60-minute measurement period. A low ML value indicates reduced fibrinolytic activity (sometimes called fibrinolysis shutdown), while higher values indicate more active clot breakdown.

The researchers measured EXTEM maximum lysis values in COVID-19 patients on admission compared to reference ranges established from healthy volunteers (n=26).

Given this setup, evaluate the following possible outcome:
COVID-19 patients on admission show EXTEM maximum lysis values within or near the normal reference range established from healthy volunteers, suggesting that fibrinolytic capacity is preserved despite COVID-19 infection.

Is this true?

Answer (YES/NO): NO